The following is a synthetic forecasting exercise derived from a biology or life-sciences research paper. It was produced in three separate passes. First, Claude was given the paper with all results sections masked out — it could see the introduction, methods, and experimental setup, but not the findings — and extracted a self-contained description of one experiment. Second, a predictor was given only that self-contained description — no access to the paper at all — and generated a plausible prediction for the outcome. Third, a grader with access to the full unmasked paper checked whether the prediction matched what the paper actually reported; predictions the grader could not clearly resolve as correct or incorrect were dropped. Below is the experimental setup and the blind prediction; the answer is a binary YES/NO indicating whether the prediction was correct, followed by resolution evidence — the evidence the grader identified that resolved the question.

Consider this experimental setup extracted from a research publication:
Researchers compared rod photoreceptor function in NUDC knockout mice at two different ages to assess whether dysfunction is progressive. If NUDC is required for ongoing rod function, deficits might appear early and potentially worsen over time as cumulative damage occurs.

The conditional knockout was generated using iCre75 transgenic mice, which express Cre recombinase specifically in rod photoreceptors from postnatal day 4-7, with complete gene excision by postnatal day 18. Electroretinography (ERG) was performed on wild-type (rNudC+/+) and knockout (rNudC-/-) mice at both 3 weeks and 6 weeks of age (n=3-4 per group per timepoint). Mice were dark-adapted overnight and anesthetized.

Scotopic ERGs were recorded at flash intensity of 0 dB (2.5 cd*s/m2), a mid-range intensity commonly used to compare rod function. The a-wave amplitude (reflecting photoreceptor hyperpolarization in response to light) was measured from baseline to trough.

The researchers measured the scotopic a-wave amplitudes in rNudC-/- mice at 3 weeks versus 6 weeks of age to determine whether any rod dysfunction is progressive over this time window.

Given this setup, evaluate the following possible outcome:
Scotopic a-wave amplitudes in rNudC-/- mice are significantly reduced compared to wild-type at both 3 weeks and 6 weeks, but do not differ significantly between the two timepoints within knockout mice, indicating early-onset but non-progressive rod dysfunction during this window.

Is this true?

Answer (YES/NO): NO